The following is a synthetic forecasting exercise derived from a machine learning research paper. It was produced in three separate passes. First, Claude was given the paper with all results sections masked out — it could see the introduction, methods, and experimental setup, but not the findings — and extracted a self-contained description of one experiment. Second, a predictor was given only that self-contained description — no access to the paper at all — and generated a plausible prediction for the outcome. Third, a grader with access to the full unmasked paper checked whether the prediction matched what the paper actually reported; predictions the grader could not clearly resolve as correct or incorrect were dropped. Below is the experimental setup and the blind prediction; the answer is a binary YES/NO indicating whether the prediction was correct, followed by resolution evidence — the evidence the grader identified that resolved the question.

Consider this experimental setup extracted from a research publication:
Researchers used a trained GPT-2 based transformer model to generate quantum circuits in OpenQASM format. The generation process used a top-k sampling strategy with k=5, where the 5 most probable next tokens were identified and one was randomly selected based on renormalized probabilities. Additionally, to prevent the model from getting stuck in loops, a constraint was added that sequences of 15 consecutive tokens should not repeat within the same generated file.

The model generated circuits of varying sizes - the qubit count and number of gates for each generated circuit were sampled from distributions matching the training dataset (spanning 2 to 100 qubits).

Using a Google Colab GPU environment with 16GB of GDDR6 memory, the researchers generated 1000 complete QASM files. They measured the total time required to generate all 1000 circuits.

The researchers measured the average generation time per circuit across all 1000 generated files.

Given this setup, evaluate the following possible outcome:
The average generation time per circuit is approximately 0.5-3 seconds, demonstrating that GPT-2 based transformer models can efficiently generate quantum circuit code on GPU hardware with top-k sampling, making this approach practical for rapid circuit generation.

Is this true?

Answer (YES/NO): NO